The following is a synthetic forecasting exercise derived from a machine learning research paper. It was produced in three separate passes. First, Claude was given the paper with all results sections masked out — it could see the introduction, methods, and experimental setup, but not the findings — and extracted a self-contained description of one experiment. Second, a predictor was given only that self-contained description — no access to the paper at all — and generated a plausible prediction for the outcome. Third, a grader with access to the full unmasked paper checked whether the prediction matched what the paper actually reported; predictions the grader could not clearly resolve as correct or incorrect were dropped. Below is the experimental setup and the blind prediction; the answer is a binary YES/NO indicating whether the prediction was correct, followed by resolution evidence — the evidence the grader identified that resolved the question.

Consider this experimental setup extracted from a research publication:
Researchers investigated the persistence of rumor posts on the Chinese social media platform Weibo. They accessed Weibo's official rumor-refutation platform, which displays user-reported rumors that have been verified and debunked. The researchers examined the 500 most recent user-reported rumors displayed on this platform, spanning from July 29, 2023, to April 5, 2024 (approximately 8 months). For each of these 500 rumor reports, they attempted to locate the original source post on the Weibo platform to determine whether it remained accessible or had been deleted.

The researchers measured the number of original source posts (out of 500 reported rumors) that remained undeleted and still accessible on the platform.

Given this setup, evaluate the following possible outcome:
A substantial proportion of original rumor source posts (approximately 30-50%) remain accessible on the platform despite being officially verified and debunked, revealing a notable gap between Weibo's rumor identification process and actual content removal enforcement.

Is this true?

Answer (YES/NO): NO